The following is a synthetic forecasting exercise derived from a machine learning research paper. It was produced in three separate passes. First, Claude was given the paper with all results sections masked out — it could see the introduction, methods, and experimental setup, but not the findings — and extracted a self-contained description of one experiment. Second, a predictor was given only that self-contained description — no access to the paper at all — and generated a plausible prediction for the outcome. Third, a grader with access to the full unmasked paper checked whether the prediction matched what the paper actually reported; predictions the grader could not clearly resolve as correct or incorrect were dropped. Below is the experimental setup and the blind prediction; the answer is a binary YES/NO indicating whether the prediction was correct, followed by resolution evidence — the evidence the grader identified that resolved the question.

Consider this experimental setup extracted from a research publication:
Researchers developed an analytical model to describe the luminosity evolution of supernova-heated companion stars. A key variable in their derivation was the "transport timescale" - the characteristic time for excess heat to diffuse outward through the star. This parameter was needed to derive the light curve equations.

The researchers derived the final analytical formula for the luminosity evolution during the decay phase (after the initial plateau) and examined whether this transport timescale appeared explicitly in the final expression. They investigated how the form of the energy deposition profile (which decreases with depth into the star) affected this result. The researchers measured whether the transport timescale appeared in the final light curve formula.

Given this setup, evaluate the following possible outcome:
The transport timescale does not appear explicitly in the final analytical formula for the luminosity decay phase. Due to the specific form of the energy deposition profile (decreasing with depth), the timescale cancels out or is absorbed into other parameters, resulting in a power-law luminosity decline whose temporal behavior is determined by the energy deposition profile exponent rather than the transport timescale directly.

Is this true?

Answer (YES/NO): YES